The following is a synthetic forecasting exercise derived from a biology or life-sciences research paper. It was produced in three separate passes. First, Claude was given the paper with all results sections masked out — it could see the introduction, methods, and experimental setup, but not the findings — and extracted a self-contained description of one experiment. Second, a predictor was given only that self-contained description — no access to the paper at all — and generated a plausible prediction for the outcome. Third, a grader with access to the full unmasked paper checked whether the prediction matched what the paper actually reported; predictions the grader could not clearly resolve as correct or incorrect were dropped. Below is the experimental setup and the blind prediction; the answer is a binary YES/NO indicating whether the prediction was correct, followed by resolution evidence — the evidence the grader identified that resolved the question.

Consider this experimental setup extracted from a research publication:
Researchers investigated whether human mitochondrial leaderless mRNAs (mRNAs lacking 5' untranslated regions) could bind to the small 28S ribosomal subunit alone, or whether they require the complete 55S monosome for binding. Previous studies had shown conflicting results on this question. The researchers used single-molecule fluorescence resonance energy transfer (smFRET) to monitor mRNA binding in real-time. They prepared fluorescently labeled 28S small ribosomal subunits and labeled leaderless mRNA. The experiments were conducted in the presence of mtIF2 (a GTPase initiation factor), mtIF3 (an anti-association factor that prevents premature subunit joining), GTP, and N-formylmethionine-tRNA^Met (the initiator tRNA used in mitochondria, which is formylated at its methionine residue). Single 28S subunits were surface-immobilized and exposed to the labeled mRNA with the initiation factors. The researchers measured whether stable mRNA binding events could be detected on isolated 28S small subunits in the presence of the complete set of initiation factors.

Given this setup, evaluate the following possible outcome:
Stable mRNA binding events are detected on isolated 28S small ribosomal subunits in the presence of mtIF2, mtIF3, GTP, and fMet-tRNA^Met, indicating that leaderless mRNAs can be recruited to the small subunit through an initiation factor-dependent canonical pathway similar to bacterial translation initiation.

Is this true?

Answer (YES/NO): YES